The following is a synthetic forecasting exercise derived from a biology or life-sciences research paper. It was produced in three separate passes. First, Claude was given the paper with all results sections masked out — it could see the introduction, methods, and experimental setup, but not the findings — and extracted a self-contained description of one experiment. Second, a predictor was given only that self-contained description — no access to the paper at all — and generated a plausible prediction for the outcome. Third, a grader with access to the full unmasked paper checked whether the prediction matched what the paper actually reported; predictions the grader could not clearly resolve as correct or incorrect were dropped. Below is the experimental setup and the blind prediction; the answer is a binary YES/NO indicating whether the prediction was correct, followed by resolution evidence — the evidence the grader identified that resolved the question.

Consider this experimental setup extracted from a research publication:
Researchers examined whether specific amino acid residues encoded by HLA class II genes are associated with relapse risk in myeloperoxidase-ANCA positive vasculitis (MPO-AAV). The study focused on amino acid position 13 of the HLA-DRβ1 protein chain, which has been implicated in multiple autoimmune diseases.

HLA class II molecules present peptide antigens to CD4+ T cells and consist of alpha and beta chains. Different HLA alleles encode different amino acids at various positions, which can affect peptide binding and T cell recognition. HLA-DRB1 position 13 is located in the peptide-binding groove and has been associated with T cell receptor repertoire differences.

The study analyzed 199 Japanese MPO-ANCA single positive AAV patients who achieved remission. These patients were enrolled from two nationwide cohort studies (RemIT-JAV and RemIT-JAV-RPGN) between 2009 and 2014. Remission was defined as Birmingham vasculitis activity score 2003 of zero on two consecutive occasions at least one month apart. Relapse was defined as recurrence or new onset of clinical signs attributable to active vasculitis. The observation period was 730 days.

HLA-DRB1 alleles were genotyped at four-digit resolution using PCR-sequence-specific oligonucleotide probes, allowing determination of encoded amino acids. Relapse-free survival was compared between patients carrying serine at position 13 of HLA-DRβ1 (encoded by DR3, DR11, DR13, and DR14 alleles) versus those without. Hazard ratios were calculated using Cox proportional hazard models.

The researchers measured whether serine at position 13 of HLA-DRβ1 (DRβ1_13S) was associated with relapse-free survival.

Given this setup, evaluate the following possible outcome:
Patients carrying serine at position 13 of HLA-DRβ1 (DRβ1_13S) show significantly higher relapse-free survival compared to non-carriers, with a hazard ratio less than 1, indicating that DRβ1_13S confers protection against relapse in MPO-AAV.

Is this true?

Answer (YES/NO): YES